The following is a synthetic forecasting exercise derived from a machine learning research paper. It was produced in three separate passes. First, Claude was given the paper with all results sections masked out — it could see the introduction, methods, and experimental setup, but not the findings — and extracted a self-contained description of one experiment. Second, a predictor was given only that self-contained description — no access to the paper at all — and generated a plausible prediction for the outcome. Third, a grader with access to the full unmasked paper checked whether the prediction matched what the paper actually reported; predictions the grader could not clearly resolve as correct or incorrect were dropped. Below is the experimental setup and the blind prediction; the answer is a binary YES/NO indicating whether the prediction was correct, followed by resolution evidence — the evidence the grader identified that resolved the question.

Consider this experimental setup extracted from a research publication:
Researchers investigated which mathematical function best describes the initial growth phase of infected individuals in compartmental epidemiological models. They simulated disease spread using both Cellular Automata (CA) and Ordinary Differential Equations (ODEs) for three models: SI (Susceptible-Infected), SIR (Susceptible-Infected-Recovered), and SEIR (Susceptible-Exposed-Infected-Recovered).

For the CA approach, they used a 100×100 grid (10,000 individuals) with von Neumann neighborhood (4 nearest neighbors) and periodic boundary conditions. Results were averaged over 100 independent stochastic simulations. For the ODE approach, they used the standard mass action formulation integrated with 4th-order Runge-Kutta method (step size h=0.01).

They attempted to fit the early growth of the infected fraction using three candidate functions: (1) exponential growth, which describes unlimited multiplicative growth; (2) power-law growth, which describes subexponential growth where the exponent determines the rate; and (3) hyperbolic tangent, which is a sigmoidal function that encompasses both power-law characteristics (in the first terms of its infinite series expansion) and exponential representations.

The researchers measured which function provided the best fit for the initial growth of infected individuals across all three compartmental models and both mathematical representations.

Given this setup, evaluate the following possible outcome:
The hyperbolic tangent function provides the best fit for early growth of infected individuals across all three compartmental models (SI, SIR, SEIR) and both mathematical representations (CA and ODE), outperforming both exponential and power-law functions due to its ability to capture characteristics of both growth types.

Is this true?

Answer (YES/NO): YES